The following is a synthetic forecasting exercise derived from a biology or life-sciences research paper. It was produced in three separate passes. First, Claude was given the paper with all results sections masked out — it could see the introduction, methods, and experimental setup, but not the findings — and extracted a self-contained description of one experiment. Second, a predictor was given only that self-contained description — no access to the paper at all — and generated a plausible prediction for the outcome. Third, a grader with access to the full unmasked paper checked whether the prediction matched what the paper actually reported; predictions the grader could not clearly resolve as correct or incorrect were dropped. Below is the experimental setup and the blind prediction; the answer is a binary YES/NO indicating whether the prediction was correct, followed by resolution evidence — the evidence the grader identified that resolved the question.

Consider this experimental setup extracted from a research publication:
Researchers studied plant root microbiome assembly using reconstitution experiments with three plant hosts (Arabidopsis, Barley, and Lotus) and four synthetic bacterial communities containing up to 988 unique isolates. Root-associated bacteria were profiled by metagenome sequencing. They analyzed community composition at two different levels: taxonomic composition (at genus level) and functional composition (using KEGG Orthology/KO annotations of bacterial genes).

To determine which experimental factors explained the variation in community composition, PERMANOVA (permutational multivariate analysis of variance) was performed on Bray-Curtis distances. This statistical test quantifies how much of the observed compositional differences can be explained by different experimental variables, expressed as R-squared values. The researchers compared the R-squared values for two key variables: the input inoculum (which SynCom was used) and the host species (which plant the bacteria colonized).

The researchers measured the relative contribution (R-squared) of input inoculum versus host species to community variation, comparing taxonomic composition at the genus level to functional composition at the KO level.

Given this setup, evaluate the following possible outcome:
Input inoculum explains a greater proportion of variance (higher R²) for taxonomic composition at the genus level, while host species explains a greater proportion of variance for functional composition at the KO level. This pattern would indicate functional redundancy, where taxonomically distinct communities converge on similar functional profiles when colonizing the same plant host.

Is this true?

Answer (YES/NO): YES